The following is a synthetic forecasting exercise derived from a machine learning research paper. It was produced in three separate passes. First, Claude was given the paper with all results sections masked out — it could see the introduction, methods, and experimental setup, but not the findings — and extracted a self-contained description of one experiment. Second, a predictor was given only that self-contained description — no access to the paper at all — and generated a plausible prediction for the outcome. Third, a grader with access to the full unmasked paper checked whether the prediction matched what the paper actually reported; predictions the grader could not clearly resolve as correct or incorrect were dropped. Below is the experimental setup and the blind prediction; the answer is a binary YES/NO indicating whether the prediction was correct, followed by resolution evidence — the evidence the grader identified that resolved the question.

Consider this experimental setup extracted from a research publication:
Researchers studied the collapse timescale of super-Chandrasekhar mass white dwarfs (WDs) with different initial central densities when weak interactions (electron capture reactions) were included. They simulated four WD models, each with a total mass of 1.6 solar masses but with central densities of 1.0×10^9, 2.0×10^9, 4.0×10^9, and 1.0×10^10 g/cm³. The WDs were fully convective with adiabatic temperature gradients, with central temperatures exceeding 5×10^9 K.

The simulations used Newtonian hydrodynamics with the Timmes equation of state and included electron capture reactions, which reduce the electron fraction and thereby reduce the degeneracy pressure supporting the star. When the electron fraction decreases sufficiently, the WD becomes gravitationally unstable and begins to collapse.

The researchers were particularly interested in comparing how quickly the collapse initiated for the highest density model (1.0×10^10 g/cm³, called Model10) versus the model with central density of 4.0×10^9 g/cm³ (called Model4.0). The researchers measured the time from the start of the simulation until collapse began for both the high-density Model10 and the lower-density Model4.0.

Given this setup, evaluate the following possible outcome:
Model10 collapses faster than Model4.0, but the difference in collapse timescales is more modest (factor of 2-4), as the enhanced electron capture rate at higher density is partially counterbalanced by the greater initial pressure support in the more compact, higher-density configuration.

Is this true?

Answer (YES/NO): NO